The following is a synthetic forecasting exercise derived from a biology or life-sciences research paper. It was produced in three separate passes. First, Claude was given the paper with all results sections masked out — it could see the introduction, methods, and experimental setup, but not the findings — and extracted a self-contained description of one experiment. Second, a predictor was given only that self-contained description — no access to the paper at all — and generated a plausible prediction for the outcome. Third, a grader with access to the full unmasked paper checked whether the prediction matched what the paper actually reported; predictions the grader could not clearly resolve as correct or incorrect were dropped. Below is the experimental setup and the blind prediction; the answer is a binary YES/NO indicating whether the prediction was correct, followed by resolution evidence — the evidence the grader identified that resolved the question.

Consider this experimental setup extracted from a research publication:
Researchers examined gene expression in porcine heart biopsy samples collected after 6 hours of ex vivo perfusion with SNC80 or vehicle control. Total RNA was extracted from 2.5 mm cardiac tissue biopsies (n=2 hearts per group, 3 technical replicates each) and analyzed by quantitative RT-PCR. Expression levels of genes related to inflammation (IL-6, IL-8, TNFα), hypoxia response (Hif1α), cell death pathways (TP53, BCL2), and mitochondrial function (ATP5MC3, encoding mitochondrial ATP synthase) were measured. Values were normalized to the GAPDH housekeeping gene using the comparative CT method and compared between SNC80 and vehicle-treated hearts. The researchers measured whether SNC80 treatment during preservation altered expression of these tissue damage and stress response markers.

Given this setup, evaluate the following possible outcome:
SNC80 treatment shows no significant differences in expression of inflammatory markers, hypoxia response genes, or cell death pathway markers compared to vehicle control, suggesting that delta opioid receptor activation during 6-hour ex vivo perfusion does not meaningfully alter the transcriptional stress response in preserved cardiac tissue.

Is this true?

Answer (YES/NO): NO